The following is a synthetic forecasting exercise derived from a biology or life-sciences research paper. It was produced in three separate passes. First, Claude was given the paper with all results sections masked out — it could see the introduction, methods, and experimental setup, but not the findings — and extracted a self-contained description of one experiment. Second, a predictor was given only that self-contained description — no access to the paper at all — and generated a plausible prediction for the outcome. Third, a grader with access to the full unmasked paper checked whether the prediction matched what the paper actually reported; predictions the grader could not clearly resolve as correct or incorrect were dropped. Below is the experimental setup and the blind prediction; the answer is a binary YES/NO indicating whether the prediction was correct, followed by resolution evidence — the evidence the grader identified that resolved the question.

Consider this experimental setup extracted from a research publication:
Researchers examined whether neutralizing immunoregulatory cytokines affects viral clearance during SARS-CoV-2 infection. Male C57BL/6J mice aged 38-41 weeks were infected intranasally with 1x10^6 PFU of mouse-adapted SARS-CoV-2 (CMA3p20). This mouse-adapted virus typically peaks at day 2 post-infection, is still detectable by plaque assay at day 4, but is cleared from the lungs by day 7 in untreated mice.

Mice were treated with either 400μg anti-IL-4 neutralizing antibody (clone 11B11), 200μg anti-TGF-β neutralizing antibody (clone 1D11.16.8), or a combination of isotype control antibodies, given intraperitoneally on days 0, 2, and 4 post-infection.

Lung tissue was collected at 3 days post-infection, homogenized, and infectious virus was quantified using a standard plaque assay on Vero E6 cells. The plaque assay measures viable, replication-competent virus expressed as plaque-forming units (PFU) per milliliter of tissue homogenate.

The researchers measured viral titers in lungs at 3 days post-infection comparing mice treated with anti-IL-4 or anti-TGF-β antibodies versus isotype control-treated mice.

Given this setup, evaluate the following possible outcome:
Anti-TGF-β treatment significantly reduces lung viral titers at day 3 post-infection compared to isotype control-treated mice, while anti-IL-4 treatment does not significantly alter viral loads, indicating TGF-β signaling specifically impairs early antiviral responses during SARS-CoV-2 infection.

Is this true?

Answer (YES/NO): NO